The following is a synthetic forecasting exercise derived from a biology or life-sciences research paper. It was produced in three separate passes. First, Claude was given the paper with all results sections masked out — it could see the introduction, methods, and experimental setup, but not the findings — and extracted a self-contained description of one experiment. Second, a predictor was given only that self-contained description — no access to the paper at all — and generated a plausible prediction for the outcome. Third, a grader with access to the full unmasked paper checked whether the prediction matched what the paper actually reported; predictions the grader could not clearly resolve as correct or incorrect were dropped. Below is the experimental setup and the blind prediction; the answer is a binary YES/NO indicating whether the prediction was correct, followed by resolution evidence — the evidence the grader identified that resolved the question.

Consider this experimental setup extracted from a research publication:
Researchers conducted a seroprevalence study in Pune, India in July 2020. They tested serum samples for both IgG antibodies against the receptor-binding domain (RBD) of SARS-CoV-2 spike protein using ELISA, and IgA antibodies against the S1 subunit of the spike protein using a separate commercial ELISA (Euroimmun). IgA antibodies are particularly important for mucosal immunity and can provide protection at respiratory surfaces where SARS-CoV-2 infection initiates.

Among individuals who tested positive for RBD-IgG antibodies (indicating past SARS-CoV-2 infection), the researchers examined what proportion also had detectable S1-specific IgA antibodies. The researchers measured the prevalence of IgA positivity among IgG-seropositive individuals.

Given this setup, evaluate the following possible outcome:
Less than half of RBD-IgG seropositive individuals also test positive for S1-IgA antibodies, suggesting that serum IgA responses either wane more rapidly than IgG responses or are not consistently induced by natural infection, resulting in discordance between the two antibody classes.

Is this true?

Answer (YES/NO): NO